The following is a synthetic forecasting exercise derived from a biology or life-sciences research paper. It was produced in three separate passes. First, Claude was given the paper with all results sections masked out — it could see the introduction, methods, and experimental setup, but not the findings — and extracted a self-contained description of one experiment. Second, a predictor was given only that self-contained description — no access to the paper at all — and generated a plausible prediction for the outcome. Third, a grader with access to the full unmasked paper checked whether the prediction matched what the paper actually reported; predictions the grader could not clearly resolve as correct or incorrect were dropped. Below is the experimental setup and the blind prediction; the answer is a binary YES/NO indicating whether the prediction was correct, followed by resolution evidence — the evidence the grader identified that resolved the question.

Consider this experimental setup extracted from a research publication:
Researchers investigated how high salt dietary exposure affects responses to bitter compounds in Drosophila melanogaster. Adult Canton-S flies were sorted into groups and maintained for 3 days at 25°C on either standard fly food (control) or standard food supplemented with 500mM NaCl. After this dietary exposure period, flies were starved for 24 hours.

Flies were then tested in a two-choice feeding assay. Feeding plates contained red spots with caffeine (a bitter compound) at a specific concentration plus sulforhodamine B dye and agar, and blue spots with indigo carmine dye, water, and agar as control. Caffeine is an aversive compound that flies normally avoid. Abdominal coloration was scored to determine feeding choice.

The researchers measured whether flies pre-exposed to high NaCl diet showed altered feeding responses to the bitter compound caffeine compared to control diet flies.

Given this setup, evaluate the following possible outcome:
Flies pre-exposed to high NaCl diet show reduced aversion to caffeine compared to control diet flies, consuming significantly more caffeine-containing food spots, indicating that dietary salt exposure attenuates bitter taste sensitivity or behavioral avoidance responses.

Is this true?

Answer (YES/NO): NO